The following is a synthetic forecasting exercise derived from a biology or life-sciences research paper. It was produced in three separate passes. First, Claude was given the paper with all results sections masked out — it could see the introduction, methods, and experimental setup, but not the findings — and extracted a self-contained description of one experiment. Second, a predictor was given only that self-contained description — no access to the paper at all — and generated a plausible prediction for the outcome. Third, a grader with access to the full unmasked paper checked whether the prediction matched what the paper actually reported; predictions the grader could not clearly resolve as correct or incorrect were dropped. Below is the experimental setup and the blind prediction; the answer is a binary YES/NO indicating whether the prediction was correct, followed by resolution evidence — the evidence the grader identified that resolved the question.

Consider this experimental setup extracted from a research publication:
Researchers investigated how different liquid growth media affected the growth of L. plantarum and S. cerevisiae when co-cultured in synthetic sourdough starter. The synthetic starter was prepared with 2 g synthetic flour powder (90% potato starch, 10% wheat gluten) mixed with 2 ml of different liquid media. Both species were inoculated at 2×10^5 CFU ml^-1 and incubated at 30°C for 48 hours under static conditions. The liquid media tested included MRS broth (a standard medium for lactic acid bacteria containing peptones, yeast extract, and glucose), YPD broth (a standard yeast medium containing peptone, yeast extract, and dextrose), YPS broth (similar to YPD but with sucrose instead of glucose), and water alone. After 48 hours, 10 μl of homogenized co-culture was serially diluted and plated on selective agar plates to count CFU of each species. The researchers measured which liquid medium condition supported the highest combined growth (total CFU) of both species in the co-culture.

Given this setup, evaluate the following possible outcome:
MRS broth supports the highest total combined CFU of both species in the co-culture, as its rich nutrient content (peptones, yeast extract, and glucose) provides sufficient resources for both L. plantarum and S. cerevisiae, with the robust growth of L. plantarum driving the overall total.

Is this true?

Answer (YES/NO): YES